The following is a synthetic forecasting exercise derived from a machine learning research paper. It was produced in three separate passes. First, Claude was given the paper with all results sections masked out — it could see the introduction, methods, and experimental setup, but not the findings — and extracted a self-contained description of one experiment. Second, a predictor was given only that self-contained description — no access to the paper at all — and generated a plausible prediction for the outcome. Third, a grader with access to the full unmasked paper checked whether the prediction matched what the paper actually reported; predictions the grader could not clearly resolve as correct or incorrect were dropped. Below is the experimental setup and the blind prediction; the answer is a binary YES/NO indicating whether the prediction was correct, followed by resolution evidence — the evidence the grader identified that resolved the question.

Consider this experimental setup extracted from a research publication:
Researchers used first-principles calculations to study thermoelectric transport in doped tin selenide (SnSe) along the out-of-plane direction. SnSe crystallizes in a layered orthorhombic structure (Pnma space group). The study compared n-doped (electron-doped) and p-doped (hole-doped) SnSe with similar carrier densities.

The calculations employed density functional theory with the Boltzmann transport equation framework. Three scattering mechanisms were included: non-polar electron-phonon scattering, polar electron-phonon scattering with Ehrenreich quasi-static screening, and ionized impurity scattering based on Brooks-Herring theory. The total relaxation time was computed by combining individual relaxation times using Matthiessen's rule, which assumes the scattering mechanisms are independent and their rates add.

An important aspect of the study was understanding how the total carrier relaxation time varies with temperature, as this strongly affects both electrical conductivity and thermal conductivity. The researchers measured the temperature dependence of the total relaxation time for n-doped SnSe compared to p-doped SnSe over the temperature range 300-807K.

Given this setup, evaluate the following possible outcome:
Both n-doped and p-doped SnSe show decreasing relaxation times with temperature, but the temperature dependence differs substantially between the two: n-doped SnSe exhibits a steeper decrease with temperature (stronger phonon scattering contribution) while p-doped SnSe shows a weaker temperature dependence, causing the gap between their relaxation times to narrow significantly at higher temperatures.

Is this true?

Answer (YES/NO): NO